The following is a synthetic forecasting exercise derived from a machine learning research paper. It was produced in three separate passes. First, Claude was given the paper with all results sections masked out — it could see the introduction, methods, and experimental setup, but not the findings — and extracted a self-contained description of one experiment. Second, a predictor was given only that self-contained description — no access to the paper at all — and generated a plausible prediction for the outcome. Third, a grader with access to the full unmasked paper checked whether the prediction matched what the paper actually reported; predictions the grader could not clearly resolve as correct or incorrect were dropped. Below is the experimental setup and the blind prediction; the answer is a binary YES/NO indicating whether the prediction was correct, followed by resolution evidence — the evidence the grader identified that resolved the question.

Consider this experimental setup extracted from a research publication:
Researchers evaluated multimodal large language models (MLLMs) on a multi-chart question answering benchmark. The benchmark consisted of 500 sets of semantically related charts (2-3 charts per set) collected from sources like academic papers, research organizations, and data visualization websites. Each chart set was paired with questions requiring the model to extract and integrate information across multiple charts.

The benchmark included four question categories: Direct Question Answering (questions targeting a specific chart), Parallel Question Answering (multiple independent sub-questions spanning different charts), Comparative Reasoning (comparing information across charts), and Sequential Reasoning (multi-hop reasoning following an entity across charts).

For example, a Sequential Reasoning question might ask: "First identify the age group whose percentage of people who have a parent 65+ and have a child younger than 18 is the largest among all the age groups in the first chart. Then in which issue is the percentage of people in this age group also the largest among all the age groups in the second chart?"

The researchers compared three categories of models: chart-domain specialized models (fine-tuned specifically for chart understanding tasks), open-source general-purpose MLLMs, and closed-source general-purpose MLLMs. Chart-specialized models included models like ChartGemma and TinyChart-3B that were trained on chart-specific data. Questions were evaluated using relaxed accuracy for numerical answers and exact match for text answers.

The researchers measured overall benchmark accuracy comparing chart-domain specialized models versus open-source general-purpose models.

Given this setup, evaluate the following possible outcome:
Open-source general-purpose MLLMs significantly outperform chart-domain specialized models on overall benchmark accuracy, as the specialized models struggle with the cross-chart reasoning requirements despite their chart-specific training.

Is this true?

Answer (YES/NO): YES